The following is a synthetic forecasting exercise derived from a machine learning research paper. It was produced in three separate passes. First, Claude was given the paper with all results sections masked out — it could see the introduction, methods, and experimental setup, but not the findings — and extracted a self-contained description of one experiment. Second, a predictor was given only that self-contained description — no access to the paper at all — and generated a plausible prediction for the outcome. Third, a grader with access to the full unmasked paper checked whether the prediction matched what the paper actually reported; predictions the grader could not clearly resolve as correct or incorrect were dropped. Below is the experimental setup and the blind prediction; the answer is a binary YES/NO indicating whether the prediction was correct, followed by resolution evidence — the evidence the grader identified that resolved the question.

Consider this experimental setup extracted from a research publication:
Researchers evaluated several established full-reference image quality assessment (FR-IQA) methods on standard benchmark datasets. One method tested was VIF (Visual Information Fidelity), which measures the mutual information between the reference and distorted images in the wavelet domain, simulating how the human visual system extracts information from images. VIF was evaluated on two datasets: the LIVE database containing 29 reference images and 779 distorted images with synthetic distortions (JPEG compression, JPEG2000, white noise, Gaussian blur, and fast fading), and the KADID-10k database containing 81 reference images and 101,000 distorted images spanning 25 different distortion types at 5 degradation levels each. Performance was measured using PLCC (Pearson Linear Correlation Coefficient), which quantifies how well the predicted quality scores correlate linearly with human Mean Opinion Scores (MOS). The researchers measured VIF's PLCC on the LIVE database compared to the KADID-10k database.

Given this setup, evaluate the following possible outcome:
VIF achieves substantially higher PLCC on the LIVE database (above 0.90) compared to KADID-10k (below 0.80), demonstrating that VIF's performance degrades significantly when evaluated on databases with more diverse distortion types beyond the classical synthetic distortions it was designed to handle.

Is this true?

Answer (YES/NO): YES